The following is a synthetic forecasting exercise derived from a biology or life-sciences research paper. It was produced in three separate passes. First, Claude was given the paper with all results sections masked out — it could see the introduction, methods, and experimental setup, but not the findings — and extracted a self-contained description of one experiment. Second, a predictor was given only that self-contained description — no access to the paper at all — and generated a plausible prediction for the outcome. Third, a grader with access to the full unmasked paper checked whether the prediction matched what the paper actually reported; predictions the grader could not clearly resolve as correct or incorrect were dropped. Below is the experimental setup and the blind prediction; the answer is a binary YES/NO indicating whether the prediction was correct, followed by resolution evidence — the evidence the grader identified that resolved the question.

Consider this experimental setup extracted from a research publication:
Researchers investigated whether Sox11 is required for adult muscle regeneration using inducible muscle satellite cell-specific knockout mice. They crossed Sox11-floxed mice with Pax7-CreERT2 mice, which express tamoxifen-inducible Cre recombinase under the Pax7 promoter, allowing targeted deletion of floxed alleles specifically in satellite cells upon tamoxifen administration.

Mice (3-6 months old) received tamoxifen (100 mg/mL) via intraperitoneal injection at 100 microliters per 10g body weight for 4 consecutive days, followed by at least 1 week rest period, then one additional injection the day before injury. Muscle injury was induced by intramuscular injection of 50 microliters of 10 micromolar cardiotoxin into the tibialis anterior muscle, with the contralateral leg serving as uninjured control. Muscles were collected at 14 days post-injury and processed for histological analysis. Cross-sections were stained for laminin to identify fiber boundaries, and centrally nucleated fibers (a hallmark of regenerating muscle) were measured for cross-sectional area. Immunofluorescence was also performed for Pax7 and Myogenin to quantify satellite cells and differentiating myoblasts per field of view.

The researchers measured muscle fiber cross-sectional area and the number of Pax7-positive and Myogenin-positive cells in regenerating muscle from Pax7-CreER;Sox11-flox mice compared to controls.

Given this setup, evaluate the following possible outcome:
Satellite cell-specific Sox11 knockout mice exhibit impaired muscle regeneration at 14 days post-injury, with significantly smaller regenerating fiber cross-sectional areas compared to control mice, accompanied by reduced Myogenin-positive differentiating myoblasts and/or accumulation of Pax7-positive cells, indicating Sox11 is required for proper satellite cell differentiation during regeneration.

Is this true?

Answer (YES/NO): NO